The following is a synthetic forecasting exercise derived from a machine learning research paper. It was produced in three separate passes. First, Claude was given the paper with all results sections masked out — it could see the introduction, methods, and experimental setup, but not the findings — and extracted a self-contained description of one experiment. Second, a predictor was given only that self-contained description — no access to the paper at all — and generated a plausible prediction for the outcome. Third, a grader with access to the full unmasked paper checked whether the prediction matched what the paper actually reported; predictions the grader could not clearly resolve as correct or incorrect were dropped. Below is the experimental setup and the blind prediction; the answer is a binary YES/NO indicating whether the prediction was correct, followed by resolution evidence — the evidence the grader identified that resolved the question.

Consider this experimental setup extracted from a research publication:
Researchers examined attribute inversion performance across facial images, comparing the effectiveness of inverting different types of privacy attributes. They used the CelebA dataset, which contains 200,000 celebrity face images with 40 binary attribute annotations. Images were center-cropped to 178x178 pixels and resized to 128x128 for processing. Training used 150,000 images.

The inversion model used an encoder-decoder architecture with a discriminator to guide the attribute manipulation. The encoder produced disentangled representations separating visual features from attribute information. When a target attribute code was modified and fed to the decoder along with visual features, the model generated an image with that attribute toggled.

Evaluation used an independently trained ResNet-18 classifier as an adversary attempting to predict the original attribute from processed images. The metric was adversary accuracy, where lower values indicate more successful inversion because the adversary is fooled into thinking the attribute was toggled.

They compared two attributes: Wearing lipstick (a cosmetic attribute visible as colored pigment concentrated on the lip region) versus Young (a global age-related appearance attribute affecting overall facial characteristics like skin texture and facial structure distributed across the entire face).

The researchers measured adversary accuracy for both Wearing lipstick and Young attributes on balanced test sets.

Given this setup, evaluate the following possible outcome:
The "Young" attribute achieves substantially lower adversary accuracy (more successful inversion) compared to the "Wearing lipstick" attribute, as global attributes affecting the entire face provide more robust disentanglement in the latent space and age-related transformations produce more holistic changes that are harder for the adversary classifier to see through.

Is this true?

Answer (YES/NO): NO